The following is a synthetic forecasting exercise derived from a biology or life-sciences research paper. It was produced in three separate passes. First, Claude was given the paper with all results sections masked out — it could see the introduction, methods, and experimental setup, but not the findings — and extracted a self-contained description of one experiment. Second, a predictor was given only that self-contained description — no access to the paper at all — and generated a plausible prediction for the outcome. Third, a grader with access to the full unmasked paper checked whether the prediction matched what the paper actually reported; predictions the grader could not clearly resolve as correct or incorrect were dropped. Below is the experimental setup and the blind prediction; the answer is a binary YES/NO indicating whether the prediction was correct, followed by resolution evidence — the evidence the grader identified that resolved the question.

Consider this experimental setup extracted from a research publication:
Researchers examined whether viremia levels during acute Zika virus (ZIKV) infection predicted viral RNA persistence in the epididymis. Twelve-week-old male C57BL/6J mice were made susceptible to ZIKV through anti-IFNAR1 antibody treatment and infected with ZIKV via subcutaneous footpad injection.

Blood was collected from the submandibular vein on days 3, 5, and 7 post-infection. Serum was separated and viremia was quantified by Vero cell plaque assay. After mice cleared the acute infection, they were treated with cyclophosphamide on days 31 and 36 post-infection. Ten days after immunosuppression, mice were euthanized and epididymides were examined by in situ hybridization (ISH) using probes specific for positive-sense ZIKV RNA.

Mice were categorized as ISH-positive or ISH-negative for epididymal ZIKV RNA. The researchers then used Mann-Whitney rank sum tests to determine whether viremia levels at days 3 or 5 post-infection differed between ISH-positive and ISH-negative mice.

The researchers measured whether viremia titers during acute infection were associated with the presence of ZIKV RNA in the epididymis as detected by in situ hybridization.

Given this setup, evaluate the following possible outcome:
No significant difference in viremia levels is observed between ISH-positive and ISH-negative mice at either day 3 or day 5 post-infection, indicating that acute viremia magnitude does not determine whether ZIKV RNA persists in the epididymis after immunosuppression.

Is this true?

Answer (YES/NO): YES